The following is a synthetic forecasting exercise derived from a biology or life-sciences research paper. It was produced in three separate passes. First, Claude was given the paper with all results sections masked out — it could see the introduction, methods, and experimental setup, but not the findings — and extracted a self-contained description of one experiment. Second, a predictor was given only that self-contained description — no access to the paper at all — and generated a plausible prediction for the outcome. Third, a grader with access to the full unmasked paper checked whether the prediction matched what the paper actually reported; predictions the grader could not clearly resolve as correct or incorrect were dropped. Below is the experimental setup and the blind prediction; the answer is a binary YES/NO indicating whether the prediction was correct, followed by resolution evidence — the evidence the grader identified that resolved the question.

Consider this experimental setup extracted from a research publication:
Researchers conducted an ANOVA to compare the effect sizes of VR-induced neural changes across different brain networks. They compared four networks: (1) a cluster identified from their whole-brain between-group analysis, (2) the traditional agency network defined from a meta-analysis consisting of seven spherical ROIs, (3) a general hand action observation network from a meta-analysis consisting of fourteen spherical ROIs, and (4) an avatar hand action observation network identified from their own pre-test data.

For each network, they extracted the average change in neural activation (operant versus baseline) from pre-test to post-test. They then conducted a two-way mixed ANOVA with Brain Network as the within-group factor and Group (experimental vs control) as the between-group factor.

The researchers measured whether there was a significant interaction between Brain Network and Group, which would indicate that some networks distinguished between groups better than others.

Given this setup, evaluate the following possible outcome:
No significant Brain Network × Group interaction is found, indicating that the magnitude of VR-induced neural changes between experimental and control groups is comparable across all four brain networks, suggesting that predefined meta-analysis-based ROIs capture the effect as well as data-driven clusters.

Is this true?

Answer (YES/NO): NO